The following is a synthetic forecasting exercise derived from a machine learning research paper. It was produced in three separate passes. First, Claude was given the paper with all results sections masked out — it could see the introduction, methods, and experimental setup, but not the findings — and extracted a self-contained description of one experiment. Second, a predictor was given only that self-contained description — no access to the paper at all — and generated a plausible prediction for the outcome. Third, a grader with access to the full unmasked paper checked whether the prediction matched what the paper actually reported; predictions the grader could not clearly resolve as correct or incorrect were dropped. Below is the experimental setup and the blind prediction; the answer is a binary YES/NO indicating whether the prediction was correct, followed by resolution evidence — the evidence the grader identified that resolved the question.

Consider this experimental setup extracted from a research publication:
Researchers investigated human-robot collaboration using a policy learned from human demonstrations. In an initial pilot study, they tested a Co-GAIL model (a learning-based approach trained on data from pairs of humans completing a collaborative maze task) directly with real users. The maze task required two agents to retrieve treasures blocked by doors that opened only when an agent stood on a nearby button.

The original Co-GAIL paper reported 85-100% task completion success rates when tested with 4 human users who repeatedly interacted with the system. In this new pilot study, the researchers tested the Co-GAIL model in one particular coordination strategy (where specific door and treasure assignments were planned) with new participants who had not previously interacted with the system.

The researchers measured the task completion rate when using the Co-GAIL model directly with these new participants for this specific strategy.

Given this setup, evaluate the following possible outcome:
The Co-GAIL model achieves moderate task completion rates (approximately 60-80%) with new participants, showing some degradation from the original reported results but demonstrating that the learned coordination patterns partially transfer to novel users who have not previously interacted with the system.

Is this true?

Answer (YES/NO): NO